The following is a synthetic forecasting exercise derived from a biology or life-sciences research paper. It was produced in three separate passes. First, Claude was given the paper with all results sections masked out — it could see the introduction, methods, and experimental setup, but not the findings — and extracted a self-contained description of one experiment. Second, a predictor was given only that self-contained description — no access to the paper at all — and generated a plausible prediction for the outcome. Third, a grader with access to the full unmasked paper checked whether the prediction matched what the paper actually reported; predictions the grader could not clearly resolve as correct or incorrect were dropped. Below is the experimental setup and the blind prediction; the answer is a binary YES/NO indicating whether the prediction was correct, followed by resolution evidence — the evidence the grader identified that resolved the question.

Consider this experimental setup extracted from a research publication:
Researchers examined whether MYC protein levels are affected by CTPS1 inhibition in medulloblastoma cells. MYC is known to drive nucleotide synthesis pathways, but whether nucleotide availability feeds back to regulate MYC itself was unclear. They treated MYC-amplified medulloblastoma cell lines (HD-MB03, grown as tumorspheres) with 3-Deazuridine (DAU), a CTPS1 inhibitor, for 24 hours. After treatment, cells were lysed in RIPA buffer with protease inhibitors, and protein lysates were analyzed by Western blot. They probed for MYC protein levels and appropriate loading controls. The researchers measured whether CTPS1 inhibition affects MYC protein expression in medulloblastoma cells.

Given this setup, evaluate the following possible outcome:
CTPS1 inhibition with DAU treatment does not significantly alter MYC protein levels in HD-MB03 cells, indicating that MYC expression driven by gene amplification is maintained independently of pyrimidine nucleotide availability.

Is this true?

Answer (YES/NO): NO